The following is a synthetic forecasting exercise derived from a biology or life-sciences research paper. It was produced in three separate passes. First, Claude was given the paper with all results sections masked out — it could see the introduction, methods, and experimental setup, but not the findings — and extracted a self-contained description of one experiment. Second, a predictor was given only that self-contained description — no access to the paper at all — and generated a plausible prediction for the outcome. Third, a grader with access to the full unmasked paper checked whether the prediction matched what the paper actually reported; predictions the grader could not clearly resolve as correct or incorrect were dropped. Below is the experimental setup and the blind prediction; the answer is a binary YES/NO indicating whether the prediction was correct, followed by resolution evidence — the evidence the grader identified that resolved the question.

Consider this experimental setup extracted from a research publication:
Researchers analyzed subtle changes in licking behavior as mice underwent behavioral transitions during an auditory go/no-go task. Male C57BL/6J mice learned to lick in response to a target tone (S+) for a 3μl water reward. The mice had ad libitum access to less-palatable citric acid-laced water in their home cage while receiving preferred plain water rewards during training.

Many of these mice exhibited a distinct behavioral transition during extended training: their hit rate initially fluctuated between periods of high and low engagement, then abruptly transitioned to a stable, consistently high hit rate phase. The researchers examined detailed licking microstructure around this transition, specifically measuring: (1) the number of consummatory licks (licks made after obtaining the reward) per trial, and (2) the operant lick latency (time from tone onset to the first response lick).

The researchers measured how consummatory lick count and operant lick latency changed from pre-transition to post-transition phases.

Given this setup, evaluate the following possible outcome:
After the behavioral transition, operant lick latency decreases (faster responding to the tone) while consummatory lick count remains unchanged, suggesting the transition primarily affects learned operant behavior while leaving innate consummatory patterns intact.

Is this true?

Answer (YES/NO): NO